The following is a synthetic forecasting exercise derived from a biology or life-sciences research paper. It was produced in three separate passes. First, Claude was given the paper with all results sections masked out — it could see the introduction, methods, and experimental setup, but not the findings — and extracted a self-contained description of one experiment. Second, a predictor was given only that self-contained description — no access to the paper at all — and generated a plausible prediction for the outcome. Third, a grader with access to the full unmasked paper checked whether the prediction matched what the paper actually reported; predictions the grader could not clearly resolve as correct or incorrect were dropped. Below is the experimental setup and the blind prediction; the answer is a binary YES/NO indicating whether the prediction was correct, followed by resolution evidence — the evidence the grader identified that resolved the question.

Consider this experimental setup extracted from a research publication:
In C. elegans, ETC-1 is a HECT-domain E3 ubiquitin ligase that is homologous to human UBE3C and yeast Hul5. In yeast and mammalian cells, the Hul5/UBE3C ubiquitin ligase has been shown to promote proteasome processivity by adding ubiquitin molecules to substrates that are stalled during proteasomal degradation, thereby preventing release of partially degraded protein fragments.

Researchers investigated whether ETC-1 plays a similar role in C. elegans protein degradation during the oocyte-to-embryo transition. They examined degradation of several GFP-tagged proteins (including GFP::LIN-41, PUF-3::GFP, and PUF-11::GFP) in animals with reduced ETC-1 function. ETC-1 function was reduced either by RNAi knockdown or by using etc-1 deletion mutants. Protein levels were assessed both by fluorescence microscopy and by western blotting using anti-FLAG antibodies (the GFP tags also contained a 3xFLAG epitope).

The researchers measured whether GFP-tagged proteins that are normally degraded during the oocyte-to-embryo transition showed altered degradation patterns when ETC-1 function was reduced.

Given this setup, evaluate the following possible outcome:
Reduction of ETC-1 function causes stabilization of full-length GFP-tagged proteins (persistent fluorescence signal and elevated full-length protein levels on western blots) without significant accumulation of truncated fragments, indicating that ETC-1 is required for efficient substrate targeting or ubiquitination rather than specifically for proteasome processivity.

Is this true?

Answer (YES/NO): NO